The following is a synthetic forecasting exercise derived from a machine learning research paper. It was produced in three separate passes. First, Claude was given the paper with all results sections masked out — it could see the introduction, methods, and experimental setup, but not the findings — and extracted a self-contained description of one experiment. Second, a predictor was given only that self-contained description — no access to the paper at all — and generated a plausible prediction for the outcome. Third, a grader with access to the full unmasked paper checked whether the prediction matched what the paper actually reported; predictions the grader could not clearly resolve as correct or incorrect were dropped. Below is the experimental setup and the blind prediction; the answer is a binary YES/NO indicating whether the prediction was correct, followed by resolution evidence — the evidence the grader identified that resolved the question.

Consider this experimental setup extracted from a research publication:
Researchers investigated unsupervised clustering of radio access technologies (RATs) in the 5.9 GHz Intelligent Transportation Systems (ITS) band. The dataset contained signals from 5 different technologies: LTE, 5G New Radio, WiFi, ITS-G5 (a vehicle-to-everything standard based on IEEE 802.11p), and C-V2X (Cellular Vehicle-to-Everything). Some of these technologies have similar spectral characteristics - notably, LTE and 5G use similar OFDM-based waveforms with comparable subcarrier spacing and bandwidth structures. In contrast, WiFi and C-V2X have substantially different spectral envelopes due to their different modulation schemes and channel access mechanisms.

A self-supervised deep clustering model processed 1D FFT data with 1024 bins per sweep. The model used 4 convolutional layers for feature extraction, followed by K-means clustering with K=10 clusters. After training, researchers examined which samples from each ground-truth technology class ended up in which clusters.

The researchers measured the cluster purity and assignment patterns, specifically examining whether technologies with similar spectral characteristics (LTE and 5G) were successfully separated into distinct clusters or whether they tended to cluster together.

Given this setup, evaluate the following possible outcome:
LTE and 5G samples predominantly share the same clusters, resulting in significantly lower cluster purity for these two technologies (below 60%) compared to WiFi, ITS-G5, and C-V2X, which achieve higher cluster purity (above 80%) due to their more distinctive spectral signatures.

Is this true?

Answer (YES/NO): NO